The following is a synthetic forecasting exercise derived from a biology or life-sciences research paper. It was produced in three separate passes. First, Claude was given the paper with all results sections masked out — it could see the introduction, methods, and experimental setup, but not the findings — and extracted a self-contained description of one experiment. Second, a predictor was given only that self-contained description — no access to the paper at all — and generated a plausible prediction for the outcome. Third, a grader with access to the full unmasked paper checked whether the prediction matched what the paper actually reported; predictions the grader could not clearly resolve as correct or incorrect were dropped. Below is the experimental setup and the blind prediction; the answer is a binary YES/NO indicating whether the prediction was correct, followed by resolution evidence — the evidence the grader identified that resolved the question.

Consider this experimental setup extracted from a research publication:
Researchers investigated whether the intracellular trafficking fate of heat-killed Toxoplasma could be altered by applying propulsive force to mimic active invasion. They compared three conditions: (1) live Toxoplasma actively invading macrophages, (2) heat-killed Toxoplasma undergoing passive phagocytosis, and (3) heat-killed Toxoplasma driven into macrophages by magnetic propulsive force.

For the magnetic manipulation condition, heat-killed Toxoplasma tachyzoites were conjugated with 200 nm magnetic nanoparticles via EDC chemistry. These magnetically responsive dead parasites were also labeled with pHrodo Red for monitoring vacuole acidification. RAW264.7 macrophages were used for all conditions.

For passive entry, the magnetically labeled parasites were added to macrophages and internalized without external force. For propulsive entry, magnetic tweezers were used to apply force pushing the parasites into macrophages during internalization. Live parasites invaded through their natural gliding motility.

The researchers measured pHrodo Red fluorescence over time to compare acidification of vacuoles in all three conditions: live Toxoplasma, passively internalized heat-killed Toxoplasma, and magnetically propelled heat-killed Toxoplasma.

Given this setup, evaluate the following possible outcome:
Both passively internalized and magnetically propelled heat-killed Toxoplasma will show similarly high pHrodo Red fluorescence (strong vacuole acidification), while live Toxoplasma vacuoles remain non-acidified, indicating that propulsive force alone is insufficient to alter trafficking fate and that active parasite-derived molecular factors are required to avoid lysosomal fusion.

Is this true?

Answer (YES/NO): NO